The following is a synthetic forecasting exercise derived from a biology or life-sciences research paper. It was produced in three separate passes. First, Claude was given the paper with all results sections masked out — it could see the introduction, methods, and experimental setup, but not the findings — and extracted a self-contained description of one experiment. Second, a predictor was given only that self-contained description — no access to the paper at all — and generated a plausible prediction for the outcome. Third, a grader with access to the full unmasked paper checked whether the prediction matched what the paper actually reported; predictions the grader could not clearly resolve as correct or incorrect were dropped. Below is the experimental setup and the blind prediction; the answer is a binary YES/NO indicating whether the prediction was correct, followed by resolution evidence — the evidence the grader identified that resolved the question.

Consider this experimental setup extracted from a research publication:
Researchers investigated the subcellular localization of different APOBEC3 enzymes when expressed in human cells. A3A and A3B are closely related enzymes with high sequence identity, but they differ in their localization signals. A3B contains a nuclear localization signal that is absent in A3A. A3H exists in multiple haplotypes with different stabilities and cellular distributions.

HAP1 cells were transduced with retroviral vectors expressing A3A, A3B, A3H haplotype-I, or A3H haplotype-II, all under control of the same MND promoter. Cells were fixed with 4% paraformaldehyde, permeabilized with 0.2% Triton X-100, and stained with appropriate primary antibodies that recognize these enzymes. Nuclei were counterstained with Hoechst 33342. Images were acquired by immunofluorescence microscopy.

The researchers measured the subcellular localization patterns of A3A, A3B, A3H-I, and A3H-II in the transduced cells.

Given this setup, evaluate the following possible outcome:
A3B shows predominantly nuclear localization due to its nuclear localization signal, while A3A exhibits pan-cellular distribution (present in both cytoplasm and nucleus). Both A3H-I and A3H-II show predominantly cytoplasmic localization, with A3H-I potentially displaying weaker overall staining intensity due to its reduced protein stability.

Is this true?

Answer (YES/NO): NO